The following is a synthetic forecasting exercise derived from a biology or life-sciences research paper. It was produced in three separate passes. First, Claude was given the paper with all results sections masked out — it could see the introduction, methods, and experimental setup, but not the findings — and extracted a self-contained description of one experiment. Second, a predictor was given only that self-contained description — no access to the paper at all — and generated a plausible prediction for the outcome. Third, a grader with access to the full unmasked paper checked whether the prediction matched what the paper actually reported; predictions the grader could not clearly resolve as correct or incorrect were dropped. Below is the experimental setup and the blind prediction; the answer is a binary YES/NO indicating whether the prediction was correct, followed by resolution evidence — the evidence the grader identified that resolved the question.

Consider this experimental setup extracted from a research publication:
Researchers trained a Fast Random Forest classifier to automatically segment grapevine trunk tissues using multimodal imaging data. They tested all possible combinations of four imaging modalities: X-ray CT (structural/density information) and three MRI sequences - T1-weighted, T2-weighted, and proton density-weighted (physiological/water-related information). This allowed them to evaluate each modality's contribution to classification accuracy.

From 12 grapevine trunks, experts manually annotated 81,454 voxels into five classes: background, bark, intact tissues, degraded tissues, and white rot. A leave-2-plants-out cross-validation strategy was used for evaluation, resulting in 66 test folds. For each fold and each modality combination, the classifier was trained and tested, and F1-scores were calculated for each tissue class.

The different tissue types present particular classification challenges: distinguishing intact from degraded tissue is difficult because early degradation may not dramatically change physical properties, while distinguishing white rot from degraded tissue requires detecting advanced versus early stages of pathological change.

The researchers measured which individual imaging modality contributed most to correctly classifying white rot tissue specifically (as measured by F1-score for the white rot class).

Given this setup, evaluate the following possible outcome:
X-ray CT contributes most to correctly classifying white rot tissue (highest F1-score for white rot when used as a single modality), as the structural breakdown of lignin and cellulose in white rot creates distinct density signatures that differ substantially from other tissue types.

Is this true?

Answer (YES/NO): YES